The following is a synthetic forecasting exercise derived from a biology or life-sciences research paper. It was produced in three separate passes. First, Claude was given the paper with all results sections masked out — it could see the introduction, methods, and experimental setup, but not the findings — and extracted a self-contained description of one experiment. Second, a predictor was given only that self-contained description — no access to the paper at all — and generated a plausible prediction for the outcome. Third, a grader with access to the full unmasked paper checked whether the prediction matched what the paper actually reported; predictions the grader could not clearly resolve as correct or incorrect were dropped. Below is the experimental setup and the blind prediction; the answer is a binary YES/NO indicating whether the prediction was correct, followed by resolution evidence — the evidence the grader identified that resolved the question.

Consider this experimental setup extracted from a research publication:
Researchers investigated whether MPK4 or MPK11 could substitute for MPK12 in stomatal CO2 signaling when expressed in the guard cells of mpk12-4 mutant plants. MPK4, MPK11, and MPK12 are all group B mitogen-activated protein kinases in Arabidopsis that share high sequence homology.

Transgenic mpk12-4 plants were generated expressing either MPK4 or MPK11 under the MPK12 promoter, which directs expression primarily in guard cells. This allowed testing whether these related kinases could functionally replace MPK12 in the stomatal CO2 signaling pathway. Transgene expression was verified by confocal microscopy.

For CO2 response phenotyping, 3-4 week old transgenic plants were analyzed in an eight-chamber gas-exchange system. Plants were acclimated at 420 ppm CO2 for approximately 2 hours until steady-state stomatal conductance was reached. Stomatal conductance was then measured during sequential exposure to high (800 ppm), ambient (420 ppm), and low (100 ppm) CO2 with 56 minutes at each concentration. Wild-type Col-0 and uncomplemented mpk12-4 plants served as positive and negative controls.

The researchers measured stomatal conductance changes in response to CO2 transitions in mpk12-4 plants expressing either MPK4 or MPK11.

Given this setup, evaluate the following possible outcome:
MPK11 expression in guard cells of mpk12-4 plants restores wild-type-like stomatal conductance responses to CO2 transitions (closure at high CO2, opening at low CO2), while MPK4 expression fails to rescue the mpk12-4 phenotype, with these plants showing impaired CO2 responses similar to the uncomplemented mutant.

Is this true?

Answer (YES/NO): NO